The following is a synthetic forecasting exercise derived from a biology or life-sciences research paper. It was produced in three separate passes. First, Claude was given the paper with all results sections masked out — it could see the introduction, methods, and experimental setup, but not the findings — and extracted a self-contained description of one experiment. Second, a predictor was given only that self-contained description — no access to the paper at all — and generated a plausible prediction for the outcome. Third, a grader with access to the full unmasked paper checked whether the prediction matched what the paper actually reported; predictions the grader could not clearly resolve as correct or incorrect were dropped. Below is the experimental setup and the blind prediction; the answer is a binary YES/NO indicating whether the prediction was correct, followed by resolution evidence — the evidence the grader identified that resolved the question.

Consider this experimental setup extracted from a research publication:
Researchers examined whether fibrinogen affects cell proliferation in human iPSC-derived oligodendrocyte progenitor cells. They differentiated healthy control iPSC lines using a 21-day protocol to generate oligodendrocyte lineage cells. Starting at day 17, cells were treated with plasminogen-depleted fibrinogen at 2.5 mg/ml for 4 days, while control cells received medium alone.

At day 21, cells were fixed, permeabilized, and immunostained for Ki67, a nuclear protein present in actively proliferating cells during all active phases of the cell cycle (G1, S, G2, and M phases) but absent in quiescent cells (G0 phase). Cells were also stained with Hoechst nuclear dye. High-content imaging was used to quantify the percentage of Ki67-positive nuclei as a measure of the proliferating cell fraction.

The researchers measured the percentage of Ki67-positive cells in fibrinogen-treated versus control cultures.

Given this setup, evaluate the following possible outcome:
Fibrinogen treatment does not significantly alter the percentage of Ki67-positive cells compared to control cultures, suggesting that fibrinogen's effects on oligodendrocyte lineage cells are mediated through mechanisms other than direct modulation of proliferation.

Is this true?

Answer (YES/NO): NO